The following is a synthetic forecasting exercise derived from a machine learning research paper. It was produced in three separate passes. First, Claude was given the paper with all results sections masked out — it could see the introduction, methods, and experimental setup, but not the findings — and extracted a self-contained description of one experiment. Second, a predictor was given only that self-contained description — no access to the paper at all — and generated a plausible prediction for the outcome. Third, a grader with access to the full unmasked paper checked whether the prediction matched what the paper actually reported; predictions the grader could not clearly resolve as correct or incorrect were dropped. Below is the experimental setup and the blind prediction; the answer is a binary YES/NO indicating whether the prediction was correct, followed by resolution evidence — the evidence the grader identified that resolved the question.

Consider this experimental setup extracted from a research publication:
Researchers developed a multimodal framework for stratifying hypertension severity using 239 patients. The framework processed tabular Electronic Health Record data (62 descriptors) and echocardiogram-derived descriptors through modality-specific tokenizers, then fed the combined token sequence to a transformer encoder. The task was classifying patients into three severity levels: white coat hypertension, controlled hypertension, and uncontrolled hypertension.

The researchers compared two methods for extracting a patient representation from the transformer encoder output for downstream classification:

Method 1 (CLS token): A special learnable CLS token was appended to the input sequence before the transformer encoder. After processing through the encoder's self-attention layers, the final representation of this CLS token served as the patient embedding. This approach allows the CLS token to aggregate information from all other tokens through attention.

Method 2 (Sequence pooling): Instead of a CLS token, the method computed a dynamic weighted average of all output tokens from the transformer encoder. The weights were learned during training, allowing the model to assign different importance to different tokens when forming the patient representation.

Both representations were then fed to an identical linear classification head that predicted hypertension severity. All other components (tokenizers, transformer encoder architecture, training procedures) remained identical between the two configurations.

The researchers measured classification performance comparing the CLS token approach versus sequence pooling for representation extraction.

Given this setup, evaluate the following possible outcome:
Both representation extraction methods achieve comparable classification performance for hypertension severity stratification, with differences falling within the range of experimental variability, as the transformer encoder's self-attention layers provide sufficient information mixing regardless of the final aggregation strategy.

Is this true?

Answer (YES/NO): NO